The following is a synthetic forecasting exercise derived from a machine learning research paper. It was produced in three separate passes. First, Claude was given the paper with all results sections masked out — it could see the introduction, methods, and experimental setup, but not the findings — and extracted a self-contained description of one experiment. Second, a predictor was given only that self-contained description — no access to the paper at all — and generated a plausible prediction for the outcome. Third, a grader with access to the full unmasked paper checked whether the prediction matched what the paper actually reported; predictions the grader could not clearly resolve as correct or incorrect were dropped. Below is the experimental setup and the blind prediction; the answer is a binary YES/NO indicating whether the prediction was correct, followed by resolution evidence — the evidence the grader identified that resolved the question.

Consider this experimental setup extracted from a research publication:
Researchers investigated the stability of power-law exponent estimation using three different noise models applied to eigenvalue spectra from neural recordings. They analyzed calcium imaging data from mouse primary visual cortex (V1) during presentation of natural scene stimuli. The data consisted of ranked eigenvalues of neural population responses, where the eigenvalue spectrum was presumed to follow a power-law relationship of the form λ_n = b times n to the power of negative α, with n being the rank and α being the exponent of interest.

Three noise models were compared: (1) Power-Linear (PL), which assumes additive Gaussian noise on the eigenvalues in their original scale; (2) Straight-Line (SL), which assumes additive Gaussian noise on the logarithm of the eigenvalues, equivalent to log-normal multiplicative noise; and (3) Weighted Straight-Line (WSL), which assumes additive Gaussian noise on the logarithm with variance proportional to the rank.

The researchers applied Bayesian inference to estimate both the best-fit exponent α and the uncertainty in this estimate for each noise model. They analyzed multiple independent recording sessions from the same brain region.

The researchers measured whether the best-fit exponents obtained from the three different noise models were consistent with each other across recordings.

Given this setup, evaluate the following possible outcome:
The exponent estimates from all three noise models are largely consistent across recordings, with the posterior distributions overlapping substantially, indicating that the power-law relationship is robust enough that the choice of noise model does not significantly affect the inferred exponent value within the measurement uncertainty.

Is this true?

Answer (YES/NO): NO